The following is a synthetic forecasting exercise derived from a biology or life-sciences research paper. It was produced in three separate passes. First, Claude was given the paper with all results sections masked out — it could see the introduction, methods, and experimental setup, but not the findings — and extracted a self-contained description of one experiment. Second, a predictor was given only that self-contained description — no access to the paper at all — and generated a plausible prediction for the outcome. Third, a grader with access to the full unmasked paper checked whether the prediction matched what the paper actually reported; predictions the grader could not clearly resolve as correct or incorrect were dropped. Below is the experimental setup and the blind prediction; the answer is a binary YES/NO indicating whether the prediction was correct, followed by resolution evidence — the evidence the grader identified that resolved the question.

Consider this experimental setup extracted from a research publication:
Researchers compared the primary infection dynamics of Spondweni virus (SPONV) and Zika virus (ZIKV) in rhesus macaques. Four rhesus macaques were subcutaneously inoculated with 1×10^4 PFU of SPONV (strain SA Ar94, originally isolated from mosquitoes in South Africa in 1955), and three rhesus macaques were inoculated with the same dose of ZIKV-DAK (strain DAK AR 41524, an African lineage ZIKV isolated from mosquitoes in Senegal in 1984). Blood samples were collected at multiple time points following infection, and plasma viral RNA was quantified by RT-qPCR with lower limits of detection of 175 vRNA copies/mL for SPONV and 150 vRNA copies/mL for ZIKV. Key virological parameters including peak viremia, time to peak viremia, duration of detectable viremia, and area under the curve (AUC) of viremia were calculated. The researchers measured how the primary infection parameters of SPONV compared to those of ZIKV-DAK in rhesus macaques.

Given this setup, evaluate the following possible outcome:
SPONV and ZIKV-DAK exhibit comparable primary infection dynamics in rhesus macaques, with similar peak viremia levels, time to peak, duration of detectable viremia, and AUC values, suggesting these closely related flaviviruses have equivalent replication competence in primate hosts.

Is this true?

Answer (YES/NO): NO